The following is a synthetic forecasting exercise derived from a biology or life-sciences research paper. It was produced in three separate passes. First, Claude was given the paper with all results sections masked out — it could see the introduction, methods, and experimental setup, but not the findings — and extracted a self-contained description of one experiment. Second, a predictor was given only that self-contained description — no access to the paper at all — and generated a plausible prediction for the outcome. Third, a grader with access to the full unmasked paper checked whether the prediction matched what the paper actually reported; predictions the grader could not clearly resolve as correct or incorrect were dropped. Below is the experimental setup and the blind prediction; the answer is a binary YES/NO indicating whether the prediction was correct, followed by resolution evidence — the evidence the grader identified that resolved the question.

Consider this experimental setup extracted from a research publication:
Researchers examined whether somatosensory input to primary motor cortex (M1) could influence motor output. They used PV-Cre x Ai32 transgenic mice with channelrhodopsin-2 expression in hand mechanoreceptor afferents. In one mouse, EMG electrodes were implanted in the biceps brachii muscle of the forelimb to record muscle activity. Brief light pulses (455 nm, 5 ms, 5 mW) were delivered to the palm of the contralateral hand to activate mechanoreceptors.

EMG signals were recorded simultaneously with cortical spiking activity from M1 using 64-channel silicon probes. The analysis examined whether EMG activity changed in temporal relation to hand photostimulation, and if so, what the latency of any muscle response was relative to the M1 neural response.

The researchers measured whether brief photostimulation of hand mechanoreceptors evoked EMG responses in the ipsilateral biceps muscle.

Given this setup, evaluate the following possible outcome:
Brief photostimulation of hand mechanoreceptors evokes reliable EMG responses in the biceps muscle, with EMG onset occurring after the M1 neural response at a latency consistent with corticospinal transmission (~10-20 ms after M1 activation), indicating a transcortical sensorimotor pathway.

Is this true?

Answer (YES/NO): NO